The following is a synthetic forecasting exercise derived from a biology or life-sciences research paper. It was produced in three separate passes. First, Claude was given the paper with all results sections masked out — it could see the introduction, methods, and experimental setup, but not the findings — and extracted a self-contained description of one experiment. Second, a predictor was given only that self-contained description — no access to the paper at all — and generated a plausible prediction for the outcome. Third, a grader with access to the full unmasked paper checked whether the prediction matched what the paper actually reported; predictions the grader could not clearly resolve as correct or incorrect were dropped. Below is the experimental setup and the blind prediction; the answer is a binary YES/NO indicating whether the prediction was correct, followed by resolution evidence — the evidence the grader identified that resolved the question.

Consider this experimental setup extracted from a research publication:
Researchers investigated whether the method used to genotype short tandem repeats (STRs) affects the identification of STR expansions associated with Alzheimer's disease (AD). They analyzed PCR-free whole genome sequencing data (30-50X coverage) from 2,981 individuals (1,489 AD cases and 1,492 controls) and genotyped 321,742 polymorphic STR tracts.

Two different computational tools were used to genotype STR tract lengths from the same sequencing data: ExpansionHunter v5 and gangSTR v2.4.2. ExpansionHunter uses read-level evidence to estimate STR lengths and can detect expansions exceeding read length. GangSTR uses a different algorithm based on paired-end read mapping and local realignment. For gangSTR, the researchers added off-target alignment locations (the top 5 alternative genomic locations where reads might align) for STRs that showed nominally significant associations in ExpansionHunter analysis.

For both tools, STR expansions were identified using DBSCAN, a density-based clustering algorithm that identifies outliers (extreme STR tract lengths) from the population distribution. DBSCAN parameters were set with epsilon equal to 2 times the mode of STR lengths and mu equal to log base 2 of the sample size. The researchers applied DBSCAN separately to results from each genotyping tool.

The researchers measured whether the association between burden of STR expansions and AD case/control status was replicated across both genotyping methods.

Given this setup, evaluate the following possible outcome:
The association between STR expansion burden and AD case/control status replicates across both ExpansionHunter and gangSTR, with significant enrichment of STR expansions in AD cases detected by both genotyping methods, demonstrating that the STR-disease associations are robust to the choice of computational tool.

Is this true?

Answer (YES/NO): YES